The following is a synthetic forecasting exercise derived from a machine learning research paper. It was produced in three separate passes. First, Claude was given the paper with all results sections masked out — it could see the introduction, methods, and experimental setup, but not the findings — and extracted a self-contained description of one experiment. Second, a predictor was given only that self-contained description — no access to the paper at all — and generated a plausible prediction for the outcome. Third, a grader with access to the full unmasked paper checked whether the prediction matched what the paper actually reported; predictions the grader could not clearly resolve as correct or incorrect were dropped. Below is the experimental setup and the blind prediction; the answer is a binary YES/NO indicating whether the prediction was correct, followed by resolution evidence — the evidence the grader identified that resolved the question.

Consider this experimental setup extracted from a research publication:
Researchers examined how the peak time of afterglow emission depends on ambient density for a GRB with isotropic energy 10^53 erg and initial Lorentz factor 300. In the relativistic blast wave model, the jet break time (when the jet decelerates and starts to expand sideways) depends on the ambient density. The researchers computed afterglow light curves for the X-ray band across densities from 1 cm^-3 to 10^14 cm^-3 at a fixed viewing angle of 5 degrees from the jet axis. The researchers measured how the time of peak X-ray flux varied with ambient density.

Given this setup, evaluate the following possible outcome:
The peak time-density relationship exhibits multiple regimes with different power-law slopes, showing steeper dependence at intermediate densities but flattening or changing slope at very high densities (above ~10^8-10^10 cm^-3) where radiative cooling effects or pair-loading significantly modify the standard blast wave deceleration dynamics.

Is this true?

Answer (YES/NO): NO